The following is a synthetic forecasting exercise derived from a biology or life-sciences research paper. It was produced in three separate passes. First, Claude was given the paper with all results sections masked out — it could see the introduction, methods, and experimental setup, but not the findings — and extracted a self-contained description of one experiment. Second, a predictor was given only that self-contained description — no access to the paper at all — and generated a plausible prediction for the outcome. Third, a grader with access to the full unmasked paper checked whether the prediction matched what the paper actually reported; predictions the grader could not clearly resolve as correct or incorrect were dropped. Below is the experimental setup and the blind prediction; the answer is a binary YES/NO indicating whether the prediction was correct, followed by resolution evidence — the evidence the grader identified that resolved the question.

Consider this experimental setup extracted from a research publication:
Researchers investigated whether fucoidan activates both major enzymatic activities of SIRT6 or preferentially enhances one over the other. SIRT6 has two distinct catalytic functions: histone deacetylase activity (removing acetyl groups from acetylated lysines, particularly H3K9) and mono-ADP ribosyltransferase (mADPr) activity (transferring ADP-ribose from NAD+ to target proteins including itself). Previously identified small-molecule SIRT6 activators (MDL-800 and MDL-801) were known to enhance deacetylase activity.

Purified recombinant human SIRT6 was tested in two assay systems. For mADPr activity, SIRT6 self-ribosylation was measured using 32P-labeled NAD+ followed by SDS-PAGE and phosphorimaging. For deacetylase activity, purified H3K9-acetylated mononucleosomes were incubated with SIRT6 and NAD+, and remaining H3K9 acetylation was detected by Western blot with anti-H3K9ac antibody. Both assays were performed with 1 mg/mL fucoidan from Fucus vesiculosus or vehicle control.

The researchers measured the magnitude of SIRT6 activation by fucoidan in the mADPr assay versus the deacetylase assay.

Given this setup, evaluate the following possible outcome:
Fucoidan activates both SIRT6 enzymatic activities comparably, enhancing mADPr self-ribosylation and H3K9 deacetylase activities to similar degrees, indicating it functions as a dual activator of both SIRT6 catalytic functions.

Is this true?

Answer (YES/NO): YES